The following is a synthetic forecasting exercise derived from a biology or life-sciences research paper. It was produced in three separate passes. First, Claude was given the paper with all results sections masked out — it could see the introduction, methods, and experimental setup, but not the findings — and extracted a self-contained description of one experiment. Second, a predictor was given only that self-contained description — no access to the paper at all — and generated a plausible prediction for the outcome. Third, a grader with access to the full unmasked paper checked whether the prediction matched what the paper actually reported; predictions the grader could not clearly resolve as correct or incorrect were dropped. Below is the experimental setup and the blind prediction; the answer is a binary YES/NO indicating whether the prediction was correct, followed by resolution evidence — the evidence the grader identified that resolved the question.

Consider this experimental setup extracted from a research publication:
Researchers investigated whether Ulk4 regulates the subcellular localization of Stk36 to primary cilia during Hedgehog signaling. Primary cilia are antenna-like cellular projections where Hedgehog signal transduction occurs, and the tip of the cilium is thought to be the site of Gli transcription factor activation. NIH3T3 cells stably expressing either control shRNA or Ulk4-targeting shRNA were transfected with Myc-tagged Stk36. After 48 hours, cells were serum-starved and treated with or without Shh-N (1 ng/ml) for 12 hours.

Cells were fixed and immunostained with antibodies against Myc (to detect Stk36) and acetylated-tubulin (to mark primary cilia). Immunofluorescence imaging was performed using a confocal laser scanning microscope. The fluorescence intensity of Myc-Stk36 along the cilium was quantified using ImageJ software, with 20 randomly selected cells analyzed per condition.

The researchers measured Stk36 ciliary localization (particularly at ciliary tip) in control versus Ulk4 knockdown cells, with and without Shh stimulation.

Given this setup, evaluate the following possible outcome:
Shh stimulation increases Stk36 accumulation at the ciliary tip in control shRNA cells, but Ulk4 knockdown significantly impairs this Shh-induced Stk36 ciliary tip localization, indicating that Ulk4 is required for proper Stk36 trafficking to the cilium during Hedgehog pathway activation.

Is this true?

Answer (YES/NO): YES